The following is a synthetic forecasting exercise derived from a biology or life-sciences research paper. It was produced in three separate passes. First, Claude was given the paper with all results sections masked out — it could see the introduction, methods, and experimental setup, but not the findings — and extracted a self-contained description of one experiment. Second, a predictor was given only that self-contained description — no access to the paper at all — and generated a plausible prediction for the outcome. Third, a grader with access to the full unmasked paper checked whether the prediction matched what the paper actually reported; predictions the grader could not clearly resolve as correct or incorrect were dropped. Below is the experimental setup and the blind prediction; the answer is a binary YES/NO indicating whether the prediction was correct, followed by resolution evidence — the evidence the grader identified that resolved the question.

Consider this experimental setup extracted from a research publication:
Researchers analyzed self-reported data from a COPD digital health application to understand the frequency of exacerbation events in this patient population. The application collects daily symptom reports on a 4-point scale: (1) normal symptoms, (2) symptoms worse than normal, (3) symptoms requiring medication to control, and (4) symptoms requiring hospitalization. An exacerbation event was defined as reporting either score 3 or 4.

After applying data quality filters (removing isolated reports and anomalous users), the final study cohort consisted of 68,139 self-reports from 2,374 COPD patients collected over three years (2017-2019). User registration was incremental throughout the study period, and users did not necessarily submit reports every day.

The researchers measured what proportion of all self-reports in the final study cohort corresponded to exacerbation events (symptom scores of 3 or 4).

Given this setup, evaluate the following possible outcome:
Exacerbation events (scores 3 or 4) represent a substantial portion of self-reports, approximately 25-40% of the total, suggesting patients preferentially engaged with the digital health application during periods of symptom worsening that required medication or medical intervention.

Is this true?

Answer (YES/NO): NO